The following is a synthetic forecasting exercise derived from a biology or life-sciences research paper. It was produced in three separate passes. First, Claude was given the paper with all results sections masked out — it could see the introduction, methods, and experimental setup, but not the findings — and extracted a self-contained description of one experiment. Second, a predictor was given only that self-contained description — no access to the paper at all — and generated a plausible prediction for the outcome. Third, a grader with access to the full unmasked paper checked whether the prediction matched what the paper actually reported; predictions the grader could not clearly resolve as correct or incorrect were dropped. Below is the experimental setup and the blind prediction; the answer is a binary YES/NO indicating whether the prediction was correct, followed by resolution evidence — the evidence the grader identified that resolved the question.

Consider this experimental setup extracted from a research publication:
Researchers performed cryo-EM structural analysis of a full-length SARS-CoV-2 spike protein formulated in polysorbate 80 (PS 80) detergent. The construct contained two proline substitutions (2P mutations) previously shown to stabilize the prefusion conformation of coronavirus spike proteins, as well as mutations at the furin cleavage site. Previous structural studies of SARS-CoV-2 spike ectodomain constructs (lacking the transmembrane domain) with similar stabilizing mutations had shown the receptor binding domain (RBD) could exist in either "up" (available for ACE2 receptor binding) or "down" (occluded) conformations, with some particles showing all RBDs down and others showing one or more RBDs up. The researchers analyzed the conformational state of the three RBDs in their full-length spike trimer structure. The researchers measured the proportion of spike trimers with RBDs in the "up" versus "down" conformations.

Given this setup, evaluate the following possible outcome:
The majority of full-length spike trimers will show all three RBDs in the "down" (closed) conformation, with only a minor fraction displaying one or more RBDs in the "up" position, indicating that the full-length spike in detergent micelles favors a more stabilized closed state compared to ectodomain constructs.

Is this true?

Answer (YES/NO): NO